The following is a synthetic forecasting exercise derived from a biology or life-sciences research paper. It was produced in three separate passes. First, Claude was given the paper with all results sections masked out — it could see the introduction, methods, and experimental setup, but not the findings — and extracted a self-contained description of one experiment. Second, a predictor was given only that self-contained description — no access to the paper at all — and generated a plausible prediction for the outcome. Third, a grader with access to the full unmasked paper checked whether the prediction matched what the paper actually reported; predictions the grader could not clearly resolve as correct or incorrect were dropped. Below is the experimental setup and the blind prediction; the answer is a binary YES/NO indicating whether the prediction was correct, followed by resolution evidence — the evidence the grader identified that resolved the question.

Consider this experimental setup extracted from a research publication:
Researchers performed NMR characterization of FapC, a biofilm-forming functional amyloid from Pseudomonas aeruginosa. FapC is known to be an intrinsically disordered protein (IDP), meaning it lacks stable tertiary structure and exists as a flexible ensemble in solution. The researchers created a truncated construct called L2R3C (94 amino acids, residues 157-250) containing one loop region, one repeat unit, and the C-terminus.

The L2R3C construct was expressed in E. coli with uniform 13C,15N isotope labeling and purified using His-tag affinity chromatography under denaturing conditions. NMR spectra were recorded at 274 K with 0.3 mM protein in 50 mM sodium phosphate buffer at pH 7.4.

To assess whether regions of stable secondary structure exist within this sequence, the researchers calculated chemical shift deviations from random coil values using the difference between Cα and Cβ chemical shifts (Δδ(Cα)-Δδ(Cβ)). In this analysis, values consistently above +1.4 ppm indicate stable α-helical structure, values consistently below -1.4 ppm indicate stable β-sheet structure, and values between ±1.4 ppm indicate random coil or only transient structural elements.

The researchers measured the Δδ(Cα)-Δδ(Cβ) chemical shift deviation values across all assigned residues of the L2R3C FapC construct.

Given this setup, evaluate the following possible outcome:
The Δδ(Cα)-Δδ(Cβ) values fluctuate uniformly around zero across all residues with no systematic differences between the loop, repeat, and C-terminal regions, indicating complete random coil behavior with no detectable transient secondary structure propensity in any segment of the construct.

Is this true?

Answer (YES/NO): NO